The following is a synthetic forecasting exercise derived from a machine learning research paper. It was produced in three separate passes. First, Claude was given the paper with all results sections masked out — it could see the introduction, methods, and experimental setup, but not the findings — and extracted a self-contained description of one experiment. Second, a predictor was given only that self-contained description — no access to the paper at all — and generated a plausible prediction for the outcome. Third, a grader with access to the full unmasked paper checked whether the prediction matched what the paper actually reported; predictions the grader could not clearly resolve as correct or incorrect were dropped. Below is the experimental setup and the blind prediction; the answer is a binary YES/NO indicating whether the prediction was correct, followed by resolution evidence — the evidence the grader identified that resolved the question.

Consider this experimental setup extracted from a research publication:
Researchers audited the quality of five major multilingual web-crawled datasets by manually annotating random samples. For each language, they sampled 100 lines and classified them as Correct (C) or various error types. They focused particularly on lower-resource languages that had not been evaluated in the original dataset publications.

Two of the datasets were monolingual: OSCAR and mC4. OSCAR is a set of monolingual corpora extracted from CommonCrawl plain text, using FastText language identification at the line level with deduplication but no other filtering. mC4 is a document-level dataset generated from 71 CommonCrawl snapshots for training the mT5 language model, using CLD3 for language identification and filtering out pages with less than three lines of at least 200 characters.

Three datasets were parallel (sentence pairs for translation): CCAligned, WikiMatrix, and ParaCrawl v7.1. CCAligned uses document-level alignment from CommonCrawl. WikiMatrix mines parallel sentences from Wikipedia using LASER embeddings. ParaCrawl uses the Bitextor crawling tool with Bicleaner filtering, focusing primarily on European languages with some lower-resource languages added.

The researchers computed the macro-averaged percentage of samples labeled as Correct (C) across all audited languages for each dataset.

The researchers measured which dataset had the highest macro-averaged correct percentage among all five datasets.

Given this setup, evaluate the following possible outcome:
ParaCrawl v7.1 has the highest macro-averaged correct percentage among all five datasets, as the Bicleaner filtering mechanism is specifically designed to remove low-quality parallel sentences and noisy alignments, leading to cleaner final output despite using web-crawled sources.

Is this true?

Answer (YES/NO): NO